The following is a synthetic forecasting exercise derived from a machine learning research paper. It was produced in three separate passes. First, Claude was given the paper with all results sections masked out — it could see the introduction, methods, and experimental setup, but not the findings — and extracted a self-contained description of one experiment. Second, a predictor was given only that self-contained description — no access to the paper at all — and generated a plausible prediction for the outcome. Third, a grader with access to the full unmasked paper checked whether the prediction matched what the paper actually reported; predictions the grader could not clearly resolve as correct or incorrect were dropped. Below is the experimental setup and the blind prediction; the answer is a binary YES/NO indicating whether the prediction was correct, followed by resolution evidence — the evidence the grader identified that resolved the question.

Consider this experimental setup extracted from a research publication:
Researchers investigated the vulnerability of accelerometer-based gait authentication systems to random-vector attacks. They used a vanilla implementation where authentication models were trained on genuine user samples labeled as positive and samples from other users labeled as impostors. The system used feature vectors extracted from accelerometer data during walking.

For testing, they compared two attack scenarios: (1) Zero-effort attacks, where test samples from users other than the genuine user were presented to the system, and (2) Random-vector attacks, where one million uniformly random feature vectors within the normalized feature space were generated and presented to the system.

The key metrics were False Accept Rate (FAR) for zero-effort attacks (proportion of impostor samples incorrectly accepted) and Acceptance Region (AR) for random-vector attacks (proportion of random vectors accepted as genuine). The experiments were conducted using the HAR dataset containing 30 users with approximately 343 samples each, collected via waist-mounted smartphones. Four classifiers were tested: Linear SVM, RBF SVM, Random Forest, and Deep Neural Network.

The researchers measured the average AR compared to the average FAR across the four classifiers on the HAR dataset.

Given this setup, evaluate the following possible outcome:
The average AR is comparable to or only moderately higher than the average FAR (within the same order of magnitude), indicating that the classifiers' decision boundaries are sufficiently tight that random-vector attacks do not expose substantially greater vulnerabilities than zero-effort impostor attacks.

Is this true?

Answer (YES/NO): NO